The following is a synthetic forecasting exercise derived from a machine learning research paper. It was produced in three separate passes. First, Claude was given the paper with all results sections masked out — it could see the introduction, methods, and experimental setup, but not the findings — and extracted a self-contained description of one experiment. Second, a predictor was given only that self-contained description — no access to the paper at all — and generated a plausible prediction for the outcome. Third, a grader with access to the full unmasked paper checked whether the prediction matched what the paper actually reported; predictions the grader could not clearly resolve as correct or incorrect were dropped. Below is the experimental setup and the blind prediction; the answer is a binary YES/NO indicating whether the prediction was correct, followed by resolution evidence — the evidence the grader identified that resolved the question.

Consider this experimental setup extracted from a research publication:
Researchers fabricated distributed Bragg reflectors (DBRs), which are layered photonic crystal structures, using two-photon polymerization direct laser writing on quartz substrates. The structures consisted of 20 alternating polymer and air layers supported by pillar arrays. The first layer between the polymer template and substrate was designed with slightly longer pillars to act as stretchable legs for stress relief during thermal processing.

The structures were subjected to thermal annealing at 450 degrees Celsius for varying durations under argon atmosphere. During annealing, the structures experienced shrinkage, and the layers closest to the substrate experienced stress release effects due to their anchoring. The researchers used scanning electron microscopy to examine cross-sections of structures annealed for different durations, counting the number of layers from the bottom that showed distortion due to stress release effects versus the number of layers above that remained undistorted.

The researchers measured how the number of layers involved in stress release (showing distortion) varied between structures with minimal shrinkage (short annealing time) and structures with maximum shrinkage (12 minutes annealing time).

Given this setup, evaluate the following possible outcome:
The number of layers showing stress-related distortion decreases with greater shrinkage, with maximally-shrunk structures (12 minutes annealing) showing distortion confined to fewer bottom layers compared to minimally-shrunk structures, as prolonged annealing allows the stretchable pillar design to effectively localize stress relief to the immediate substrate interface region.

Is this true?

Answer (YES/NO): NO